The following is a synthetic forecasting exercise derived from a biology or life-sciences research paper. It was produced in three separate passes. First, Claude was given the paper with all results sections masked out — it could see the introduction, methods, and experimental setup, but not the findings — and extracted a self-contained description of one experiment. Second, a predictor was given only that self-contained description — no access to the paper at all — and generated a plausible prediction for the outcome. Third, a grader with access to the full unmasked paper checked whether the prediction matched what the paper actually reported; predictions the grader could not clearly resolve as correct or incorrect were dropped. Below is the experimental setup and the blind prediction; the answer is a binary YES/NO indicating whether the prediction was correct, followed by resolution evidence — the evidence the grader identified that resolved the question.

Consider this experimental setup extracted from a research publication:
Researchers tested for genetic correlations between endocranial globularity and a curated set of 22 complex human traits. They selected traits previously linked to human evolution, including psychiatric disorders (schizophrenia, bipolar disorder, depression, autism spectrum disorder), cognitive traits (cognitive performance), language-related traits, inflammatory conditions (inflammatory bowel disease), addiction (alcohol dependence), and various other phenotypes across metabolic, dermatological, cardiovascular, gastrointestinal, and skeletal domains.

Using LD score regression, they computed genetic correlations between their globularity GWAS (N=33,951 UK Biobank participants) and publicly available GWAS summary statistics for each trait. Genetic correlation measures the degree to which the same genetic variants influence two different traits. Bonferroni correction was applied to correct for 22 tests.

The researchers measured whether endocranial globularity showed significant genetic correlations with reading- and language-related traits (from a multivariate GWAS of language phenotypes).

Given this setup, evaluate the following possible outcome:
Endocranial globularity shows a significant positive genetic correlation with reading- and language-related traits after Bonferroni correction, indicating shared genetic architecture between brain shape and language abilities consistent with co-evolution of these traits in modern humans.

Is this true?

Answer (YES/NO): YES